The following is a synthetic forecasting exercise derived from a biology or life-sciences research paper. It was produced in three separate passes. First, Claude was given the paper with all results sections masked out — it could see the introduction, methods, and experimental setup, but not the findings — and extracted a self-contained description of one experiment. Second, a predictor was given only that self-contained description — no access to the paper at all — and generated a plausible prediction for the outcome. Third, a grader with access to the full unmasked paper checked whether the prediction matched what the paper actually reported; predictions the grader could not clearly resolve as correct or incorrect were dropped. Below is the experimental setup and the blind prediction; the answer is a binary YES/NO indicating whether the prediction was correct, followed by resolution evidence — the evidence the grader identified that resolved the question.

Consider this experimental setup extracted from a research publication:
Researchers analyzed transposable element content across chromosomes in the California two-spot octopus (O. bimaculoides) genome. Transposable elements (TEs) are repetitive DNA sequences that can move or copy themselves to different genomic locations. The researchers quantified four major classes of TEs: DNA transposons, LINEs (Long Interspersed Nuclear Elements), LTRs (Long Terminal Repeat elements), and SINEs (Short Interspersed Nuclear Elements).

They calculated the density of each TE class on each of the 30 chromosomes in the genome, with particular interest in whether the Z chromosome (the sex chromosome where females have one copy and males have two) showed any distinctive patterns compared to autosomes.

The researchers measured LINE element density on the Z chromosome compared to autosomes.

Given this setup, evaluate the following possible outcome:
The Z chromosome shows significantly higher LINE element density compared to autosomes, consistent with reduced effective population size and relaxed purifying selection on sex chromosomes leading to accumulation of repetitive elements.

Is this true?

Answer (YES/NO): YES